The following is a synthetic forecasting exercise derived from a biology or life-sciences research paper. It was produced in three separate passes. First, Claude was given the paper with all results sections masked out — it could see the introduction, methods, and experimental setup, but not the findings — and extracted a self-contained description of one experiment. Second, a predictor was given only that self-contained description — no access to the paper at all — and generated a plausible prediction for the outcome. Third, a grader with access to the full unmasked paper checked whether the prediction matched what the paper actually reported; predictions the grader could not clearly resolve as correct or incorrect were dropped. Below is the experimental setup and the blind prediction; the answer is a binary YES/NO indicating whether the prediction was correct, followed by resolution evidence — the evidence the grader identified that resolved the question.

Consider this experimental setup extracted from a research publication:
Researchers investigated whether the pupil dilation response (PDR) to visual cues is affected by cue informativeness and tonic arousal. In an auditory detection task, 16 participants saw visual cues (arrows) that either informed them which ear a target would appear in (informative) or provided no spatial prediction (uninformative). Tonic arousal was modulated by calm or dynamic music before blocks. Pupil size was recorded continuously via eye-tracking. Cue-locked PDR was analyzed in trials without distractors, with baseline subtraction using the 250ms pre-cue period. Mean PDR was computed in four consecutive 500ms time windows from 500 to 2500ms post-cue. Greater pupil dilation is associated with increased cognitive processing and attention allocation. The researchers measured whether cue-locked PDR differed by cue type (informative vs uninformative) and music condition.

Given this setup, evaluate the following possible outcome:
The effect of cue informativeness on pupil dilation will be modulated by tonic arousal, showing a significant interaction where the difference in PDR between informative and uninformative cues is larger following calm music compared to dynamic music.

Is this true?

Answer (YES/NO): NO